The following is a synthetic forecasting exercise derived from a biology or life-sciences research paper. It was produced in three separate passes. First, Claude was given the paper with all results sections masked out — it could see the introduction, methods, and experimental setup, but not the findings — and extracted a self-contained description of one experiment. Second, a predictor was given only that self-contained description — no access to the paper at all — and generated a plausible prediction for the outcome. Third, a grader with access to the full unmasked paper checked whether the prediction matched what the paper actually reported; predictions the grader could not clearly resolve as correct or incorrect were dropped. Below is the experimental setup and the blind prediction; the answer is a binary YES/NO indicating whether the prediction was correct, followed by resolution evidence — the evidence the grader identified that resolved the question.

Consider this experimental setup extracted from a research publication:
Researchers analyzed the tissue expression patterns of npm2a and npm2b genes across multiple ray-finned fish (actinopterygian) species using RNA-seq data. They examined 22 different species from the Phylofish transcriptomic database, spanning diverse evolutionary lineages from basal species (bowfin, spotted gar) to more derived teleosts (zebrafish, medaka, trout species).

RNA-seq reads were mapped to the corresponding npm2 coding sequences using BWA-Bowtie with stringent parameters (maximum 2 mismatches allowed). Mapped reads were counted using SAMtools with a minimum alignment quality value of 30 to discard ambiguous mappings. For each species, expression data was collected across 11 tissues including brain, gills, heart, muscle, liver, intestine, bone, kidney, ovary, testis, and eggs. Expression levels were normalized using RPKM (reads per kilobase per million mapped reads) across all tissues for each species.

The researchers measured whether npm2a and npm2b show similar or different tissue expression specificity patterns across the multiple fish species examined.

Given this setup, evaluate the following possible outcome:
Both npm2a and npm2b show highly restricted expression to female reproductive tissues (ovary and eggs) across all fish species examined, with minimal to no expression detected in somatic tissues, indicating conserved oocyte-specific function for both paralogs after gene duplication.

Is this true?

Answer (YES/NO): NO